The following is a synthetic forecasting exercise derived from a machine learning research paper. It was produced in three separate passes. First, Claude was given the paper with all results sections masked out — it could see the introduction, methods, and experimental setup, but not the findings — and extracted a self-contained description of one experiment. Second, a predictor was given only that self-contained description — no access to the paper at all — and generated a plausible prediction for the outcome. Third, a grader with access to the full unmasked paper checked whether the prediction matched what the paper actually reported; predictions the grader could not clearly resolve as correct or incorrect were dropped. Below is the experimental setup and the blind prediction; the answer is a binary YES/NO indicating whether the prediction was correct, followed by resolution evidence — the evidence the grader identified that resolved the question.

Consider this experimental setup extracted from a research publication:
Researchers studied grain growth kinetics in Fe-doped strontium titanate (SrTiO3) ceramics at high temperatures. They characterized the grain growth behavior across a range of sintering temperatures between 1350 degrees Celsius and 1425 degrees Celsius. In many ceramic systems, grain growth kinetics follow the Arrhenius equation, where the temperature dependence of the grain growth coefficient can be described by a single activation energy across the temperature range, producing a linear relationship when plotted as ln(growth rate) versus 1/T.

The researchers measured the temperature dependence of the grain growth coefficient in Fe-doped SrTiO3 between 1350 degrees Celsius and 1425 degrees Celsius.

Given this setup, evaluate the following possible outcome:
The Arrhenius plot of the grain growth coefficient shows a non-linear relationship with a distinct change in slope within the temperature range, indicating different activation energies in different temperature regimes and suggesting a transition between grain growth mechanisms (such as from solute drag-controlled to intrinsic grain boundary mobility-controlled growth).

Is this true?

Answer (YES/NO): YES